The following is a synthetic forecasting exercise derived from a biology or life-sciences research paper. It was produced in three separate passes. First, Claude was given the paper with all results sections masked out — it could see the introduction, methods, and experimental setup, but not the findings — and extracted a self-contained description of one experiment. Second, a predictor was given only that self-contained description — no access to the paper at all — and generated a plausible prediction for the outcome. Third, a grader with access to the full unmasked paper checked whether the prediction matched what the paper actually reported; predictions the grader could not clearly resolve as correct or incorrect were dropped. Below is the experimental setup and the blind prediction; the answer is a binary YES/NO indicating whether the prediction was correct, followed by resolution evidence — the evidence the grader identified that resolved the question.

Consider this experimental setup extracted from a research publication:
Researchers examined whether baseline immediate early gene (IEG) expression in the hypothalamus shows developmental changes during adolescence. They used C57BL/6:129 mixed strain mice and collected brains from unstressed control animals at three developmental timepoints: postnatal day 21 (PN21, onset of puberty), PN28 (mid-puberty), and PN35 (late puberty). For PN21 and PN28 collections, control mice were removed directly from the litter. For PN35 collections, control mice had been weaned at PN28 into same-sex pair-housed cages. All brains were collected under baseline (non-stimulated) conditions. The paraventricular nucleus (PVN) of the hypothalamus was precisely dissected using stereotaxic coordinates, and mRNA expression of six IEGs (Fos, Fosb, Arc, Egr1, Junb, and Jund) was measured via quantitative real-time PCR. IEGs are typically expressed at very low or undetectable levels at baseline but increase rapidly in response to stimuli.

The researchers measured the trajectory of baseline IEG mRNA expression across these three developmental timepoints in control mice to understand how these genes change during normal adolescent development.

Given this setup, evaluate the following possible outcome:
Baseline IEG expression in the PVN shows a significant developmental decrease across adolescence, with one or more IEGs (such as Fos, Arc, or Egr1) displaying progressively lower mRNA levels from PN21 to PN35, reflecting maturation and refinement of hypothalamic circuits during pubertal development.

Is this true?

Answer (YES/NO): NO